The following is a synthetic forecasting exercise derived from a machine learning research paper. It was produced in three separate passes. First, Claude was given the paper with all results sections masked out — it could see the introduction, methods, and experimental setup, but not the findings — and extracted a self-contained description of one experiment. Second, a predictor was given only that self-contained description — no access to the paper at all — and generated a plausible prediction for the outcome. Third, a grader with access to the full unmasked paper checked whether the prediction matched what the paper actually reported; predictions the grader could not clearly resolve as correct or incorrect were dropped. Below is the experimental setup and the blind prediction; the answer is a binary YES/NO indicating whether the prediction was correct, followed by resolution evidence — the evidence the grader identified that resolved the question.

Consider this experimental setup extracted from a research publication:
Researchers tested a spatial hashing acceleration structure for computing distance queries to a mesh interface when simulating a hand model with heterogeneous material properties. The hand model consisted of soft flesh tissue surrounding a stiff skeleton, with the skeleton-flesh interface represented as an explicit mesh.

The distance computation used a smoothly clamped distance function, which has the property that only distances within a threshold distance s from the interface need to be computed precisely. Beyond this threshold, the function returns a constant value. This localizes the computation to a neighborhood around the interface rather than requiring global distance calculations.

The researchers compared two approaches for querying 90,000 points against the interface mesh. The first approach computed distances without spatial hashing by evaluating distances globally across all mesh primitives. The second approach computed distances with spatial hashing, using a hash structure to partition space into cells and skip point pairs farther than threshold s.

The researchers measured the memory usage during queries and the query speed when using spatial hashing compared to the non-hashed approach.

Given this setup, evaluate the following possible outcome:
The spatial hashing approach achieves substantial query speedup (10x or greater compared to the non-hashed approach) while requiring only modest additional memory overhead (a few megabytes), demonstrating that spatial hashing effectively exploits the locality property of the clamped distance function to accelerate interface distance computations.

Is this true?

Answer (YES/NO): NO